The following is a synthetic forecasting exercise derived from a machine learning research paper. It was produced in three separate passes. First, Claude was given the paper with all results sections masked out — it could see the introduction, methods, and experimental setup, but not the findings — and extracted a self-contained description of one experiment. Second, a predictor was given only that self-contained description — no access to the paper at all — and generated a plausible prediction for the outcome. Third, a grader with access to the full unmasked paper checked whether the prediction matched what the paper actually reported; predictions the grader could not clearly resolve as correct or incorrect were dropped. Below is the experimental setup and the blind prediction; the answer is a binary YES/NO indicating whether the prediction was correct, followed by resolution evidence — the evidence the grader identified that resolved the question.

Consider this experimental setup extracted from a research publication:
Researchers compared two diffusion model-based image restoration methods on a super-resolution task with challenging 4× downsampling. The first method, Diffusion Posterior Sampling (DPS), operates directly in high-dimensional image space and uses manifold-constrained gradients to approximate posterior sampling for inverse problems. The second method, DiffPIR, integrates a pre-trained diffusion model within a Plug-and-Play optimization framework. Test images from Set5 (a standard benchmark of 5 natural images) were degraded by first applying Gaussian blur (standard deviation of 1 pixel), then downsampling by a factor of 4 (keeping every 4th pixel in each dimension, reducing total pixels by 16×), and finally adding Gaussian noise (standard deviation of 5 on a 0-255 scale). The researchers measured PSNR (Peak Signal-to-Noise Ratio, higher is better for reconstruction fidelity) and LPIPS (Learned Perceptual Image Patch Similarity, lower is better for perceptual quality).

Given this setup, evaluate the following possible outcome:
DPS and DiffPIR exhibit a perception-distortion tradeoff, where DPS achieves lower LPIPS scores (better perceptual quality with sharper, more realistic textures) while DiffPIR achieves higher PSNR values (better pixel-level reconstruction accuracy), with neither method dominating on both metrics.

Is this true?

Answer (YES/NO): NO